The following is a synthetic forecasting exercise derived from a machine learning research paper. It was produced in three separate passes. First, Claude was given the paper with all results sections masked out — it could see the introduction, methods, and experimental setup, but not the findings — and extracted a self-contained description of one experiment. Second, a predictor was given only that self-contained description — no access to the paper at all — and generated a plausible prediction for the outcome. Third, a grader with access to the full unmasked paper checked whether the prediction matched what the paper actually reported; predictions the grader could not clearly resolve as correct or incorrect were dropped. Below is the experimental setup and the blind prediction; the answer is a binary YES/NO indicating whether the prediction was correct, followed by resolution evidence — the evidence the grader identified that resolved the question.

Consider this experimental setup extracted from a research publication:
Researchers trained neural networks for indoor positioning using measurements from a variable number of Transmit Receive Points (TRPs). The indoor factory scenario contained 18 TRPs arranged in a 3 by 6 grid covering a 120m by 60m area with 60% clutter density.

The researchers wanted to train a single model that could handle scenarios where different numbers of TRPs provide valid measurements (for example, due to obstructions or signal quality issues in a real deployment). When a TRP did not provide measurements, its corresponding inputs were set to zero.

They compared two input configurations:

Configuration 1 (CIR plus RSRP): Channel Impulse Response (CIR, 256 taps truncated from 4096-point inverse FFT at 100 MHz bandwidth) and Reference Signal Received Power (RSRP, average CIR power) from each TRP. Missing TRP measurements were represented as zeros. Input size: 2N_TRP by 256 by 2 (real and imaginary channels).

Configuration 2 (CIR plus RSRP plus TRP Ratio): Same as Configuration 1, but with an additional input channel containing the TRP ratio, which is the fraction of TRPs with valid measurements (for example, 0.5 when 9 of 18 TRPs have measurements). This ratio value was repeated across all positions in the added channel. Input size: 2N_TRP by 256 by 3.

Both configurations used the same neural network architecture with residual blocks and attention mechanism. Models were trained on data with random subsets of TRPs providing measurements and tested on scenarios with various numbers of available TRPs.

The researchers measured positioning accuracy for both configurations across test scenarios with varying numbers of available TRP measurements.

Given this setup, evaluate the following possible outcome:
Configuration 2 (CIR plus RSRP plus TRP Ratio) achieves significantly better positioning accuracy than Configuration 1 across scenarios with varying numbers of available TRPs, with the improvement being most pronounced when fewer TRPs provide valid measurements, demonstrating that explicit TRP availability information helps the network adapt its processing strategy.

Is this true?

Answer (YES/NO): NO